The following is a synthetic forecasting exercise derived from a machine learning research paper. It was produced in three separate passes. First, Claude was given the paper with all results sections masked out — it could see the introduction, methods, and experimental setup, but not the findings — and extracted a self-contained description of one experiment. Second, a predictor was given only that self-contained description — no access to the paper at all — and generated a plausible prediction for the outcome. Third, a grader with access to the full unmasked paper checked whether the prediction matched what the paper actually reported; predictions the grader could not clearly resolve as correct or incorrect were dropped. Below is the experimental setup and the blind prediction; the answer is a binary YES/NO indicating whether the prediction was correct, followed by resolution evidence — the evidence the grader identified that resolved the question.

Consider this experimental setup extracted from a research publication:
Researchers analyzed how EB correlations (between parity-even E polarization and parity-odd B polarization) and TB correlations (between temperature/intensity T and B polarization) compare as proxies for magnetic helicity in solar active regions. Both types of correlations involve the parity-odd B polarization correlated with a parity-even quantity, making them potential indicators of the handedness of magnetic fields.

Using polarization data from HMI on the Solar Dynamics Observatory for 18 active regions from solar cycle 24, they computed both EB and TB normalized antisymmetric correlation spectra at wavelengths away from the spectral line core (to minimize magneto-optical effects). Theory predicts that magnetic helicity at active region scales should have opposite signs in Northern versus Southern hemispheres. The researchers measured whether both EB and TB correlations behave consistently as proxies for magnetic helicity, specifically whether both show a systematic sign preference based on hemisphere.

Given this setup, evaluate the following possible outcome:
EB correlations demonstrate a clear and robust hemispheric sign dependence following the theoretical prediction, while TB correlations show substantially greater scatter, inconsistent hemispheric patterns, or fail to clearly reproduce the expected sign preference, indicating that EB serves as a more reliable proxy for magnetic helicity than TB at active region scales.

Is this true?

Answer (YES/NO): NO